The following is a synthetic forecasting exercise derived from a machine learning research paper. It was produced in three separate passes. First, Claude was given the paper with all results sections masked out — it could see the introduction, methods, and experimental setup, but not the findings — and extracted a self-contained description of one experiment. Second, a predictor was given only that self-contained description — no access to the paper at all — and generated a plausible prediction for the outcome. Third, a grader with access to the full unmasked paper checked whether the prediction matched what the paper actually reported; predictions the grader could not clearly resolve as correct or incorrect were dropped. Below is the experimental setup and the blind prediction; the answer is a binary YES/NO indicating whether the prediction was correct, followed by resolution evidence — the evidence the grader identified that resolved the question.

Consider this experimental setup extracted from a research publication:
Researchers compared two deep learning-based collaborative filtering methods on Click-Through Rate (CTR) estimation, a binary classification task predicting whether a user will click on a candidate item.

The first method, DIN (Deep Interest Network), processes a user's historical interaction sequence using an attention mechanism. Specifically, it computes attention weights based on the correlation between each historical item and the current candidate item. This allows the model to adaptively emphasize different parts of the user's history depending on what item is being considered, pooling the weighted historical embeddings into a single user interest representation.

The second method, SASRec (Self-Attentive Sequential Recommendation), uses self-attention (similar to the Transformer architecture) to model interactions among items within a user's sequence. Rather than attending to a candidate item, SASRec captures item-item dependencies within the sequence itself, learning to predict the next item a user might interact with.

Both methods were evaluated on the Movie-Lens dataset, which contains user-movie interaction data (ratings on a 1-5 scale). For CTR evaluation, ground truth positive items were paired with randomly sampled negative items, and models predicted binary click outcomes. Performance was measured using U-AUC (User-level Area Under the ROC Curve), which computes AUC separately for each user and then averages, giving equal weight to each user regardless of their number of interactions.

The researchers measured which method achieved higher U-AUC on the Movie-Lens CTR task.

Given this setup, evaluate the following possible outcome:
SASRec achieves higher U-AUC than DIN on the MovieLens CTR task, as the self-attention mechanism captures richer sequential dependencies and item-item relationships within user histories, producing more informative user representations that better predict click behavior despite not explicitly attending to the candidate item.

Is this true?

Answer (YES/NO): YES